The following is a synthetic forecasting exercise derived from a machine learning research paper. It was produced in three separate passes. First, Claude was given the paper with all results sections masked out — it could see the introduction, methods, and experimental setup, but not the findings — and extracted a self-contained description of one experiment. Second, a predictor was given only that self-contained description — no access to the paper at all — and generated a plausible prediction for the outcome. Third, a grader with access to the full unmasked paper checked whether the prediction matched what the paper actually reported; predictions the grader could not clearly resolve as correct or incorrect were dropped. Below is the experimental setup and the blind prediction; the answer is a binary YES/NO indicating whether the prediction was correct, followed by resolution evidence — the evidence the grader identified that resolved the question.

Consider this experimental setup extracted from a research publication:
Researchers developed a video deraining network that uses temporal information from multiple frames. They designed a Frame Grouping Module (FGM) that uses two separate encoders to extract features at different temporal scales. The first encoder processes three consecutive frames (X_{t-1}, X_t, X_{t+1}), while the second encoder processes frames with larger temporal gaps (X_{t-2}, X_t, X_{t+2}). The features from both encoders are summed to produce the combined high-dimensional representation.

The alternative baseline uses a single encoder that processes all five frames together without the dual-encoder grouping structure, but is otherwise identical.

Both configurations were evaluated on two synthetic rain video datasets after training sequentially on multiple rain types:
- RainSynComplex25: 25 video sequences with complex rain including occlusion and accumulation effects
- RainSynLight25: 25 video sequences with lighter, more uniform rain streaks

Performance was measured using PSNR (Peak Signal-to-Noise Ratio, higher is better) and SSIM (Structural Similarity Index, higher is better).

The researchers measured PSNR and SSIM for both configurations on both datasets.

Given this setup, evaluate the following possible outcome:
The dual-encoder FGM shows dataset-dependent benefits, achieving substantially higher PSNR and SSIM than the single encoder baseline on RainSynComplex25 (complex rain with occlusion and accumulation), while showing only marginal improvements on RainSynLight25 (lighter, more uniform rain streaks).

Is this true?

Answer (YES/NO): NO